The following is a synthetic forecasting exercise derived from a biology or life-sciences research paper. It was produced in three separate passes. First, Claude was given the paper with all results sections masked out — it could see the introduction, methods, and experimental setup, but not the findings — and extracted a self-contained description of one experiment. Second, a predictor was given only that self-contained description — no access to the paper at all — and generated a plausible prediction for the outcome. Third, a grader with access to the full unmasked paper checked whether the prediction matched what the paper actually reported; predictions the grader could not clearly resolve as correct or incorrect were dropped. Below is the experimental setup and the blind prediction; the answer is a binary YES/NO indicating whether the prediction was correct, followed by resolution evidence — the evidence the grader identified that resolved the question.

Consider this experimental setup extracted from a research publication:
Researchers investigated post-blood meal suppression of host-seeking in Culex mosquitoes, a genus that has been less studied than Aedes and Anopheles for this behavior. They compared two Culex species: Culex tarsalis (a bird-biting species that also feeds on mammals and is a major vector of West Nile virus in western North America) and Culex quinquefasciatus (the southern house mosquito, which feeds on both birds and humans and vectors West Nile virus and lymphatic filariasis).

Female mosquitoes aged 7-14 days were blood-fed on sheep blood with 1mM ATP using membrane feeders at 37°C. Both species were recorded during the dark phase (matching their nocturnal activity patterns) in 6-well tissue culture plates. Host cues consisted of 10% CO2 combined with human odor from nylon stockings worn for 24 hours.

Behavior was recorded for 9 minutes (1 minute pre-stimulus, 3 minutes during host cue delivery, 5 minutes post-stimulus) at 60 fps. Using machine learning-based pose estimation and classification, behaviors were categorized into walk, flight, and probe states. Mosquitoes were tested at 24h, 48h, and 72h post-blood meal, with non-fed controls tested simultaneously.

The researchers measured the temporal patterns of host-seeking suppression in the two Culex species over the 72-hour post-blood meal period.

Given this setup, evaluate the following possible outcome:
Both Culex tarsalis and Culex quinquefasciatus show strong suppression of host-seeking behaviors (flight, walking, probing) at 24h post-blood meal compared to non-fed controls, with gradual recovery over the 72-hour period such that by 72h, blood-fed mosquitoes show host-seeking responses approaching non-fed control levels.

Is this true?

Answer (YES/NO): NO